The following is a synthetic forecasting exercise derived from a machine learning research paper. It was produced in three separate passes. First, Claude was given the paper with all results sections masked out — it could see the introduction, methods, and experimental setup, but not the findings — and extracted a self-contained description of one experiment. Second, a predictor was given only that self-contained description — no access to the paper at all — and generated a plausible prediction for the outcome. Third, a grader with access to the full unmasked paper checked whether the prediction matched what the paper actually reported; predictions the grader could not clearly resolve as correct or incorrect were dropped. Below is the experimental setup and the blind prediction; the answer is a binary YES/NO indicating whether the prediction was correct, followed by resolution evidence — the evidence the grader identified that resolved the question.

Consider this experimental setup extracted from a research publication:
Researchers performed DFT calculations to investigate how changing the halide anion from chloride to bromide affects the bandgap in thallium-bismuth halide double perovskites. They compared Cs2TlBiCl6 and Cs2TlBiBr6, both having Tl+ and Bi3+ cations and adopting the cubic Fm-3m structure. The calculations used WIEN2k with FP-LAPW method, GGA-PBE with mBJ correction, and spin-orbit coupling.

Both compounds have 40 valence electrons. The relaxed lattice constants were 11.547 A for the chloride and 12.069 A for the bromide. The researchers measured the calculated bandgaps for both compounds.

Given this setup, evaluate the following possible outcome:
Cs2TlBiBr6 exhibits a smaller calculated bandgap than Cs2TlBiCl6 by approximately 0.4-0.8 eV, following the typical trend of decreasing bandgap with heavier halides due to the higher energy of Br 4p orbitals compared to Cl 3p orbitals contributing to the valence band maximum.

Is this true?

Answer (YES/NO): YES